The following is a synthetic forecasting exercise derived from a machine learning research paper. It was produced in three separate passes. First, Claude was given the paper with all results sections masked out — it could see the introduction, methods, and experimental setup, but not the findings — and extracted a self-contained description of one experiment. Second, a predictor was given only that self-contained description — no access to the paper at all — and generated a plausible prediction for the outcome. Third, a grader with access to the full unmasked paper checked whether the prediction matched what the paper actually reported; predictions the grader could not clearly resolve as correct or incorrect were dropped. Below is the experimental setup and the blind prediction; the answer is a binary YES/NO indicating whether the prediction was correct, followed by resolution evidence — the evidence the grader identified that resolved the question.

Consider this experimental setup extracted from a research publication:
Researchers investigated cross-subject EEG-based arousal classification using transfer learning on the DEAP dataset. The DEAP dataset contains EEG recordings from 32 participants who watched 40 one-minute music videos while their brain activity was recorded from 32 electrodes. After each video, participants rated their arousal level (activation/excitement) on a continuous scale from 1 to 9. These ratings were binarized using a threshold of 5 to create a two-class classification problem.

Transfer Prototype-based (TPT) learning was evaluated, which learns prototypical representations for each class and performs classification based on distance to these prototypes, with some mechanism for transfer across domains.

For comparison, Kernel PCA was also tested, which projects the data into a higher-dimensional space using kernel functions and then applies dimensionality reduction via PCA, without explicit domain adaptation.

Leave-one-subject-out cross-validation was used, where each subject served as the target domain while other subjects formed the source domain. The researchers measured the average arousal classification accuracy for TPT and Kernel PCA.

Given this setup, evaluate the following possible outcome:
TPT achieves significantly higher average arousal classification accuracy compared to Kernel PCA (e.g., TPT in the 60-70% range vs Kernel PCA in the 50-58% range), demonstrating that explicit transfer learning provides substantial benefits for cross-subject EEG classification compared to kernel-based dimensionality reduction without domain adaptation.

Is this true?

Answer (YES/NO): NO